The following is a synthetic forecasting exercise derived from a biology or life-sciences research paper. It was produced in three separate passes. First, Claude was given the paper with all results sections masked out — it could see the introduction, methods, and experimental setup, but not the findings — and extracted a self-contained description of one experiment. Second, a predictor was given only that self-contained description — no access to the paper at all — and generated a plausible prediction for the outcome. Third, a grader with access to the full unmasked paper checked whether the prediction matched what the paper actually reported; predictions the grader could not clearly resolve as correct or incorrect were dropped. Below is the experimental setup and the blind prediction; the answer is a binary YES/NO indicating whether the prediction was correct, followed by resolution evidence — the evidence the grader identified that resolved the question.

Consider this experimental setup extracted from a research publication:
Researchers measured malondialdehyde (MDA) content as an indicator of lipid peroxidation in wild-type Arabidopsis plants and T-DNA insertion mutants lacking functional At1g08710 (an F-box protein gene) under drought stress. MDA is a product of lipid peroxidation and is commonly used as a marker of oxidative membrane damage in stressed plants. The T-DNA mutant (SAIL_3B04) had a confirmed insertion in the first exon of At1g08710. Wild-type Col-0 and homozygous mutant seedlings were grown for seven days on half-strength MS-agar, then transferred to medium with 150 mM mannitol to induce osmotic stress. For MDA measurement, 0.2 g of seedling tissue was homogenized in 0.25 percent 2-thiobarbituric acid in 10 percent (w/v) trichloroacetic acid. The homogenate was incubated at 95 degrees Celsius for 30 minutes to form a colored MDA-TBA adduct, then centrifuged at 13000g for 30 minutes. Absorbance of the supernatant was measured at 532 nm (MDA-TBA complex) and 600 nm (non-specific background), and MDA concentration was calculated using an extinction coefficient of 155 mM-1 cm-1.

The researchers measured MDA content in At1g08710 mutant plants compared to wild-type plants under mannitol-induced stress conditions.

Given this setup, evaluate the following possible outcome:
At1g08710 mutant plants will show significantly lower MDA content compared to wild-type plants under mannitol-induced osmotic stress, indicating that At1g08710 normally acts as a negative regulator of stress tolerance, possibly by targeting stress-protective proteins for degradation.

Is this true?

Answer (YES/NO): YES